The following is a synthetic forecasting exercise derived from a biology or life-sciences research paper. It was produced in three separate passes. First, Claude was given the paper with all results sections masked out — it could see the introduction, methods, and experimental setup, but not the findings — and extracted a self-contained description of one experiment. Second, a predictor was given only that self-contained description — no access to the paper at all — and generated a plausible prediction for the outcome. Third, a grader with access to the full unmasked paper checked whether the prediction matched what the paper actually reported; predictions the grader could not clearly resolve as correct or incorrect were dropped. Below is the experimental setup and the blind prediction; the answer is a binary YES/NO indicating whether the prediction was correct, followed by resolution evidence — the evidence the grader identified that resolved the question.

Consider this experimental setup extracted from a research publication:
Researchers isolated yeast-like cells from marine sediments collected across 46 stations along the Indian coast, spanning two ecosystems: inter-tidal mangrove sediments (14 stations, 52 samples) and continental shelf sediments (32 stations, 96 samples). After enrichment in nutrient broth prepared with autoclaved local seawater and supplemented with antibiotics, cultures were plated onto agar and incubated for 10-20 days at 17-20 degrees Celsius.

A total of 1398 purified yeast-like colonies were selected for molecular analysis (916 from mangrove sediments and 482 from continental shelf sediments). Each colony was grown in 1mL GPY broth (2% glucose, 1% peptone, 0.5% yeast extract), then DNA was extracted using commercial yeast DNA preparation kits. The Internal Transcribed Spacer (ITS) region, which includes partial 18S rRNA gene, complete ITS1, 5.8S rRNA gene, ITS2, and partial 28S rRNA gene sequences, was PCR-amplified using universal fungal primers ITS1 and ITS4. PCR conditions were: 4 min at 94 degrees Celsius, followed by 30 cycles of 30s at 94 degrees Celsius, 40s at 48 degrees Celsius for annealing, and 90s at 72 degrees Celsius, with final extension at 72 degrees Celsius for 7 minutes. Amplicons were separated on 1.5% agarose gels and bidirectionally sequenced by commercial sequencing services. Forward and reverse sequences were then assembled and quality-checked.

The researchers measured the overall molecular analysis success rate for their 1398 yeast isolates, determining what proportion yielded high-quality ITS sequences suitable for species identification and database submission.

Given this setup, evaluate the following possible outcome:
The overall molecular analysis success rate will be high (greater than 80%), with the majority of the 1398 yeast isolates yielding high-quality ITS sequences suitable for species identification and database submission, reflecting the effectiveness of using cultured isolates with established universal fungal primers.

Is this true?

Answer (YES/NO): NO